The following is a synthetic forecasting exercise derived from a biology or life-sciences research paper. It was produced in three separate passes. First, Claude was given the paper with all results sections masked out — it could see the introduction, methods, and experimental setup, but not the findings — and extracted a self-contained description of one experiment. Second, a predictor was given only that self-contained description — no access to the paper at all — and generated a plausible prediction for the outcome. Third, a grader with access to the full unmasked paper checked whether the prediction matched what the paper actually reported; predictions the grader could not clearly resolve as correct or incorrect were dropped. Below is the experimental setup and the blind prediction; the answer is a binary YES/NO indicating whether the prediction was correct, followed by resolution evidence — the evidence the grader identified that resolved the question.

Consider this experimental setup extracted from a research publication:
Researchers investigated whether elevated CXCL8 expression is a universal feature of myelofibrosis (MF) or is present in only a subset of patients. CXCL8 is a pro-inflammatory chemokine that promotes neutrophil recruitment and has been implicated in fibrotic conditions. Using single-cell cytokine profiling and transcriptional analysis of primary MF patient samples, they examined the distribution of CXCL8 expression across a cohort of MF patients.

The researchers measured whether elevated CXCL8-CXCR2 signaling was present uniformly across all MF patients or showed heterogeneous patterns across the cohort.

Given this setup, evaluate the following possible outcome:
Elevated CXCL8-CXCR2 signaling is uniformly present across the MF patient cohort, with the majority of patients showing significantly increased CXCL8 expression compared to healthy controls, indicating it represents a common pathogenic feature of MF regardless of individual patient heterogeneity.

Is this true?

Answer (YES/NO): NO